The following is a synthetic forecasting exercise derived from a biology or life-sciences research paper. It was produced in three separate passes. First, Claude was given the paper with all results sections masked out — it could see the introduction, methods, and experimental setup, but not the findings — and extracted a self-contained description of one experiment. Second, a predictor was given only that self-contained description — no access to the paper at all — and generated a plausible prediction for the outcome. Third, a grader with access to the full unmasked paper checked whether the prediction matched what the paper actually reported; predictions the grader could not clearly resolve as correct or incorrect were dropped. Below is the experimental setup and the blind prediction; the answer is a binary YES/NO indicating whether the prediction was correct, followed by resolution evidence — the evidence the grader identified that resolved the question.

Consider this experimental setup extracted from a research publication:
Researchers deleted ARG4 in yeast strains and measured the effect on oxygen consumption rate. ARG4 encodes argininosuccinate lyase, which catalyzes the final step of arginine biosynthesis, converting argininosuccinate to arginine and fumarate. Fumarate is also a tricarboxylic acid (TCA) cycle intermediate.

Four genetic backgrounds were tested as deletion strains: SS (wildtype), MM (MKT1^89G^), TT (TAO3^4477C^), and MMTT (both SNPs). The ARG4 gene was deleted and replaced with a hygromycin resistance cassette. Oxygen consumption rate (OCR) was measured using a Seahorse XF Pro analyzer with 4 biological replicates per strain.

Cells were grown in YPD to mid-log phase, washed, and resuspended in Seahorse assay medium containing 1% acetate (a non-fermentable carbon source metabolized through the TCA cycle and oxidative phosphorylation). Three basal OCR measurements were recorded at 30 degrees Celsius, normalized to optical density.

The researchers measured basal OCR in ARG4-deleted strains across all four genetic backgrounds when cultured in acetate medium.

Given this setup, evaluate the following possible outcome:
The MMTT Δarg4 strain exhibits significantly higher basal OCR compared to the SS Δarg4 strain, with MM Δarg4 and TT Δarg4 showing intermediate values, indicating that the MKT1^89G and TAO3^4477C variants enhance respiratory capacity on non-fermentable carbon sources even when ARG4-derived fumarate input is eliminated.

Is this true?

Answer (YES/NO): NO